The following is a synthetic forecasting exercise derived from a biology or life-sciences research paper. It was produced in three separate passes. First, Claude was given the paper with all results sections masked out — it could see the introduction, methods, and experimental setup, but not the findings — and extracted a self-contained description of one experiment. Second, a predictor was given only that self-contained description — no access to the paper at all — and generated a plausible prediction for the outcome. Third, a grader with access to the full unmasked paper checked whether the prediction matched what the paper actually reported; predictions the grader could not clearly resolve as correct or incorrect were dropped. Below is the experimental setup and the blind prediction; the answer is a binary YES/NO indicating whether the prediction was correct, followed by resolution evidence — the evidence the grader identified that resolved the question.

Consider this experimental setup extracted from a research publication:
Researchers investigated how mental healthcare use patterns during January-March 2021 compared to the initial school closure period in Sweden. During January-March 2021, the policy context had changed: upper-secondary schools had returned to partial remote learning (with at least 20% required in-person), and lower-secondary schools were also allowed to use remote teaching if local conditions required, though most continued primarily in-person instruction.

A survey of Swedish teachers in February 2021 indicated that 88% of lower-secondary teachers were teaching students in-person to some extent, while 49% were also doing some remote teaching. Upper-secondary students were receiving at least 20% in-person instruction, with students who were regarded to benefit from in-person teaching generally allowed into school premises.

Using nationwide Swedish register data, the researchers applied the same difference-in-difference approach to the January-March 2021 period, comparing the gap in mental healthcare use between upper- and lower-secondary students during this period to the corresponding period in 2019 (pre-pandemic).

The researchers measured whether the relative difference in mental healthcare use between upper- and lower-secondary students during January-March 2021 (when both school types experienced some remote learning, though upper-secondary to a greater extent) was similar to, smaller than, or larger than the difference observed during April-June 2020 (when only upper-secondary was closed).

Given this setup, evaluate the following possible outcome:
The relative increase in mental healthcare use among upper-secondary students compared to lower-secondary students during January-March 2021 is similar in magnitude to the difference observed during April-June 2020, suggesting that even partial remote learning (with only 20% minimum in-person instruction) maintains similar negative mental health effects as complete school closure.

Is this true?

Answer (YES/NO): NO